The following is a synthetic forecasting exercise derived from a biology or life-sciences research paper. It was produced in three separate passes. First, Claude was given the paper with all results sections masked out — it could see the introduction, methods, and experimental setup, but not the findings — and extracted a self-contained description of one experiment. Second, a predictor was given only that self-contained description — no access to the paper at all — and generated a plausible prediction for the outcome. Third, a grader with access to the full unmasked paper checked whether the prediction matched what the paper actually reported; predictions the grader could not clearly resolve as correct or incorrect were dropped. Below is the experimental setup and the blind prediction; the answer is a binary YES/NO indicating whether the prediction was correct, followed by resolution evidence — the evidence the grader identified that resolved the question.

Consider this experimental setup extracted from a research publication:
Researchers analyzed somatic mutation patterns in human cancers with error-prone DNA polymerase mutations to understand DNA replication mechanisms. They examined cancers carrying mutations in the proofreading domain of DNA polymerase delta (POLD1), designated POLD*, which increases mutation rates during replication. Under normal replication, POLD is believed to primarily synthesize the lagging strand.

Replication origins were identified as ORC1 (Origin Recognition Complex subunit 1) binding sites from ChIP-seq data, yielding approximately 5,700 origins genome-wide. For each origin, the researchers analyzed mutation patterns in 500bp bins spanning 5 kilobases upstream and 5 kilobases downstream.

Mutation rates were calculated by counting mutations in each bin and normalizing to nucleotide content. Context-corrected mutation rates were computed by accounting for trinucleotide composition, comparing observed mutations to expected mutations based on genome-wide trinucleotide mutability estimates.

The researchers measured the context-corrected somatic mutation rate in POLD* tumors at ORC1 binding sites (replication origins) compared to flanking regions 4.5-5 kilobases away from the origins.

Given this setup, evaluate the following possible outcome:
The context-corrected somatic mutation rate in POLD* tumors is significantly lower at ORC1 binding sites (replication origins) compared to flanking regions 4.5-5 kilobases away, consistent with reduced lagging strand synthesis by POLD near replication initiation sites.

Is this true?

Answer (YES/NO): NO